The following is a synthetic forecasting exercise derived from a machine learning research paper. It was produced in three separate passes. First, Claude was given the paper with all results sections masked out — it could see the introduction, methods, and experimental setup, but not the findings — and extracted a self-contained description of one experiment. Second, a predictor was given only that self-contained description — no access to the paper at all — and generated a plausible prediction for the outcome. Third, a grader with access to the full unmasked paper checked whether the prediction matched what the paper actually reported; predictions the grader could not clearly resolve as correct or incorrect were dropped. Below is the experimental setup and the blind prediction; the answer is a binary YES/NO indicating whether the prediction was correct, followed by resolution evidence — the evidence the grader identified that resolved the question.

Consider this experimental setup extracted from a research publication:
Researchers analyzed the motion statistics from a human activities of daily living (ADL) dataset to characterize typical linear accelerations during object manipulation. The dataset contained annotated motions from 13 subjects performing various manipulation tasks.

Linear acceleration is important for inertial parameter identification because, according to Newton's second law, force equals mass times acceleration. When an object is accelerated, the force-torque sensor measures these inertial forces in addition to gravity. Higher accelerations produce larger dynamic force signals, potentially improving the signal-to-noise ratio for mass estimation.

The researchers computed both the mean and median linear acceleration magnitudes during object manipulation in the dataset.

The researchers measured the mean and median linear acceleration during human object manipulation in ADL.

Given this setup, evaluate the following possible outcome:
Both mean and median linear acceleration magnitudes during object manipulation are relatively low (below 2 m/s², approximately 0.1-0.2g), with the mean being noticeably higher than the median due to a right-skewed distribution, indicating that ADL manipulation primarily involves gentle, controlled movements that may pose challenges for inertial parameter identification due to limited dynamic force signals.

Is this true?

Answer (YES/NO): YES